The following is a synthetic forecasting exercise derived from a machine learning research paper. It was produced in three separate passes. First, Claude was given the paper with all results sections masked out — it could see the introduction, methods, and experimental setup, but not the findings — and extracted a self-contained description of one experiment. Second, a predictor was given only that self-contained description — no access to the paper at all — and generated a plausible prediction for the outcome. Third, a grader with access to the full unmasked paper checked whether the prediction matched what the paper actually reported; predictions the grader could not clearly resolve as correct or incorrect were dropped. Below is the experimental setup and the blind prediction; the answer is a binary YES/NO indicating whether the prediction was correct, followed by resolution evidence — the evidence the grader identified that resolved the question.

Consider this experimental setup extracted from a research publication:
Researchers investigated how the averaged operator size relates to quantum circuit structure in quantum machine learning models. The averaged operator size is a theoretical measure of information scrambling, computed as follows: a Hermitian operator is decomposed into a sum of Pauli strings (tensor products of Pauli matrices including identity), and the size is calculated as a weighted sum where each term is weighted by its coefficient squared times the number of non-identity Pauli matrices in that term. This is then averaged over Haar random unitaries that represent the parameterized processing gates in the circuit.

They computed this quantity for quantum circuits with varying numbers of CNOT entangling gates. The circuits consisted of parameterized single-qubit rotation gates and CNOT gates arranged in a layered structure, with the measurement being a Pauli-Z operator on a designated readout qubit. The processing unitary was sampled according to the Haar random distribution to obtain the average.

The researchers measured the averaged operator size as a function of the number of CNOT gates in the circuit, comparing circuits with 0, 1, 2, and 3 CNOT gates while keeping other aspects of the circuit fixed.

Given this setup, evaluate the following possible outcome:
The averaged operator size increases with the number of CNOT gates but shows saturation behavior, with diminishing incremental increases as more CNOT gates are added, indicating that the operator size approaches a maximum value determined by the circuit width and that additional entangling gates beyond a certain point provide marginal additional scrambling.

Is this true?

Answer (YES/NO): NO